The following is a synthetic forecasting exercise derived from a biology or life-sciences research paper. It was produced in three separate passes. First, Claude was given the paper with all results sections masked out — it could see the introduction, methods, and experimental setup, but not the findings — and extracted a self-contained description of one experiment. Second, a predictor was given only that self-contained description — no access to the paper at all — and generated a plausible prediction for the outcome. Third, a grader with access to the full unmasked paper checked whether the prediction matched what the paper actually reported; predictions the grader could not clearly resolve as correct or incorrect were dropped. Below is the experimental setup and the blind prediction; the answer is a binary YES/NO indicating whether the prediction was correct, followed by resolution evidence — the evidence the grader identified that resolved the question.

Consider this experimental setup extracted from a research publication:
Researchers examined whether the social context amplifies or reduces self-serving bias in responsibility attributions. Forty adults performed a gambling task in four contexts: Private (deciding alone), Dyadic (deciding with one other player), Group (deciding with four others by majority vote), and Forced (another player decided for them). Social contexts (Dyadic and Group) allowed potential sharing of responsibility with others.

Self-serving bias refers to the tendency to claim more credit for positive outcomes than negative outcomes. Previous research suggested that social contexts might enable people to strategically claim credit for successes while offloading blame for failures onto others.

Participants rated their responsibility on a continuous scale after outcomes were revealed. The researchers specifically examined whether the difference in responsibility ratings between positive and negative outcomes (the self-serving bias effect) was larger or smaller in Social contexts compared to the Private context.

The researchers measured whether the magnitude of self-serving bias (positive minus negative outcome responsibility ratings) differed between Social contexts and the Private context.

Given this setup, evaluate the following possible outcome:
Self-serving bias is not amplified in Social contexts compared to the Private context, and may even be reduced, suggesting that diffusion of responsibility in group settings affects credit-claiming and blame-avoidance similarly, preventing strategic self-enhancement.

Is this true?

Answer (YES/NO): NO